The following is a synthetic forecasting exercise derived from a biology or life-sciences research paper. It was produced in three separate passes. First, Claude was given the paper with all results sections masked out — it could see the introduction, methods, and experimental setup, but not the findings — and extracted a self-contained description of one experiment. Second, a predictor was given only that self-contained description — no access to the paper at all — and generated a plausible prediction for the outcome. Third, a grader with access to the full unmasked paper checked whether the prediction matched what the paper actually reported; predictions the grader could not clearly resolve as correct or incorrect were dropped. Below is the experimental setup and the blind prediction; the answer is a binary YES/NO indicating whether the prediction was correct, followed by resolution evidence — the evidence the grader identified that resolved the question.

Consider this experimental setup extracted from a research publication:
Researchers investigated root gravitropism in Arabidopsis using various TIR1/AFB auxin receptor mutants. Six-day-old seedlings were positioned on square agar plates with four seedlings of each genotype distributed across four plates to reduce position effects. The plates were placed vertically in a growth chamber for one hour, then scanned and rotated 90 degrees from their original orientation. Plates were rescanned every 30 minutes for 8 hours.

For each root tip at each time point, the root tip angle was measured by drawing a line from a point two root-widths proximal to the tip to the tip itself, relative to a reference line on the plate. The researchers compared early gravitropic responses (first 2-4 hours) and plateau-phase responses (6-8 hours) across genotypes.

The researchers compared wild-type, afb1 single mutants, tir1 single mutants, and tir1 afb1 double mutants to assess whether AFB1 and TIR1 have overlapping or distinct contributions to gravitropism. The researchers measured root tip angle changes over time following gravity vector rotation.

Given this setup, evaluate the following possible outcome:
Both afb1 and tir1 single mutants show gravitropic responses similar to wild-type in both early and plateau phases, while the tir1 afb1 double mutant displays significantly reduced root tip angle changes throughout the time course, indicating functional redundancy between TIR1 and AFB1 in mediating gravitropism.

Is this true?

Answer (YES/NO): NO